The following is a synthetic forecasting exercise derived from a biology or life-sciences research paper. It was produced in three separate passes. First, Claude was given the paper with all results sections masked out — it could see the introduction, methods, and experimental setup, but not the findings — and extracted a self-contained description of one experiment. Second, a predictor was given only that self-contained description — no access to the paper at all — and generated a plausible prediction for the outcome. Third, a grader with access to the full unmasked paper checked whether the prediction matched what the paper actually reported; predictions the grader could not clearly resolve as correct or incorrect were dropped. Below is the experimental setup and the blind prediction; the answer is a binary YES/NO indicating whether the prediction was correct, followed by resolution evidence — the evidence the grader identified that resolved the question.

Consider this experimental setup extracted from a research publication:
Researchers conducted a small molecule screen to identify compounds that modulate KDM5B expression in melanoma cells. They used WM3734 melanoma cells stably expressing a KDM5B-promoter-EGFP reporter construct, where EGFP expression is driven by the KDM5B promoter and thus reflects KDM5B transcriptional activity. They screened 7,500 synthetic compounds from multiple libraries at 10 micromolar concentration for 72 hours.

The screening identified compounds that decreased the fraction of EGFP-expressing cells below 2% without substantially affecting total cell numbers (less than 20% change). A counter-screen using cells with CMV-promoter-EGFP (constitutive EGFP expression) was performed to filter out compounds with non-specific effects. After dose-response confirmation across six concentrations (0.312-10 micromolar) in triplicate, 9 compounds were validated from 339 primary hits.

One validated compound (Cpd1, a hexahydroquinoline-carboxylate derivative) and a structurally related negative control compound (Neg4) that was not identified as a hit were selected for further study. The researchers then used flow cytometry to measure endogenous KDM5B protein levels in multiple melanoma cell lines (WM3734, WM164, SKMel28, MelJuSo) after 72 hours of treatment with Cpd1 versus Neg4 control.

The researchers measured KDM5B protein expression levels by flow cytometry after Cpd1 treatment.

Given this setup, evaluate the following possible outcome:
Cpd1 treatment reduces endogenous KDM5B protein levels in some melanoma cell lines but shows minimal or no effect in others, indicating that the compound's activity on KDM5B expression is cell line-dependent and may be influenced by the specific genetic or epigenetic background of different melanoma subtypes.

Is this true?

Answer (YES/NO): NO